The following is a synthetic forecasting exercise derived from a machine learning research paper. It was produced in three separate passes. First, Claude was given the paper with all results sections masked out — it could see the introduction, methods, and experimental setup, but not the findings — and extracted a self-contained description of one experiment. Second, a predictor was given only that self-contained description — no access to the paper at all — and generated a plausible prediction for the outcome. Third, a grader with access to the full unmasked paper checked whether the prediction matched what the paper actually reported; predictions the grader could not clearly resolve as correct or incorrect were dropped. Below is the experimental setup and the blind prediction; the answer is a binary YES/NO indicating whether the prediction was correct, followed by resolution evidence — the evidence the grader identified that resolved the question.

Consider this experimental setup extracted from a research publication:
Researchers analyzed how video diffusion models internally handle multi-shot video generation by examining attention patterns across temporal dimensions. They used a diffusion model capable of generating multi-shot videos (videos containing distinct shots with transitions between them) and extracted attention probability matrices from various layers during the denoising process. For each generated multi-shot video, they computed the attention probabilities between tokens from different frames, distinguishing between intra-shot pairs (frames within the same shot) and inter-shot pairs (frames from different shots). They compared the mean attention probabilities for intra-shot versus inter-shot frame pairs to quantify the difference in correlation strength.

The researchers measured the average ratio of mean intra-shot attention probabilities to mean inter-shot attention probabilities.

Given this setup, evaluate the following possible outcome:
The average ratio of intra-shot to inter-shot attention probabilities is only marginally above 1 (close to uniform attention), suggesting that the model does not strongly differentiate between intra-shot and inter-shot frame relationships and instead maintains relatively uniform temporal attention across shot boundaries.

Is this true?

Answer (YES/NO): NO